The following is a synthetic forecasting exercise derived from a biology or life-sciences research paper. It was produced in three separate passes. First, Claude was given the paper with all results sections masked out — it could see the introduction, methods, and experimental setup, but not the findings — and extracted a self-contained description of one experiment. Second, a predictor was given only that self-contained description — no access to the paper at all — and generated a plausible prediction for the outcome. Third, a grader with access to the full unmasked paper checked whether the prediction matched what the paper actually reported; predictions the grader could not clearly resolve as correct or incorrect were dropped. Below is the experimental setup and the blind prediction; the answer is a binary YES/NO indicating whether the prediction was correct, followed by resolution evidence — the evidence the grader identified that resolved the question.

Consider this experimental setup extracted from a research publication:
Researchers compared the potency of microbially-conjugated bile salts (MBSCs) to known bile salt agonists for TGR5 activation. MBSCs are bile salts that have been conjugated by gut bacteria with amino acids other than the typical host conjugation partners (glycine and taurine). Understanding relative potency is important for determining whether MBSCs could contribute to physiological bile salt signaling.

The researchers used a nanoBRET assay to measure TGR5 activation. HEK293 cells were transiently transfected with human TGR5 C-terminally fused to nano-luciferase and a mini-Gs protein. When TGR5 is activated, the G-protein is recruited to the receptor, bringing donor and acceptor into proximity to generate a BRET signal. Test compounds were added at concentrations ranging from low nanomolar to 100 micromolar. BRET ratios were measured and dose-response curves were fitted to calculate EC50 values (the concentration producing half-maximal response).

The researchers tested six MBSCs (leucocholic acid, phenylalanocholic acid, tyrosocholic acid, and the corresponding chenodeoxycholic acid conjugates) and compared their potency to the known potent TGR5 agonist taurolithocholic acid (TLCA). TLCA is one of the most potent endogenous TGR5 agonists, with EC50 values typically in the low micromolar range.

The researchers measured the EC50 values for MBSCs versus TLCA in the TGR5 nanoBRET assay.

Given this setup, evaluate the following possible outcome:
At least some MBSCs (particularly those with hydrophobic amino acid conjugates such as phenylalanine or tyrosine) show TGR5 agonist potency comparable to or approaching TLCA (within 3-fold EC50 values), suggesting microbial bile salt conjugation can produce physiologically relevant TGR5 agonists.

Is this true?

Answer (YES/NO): NO